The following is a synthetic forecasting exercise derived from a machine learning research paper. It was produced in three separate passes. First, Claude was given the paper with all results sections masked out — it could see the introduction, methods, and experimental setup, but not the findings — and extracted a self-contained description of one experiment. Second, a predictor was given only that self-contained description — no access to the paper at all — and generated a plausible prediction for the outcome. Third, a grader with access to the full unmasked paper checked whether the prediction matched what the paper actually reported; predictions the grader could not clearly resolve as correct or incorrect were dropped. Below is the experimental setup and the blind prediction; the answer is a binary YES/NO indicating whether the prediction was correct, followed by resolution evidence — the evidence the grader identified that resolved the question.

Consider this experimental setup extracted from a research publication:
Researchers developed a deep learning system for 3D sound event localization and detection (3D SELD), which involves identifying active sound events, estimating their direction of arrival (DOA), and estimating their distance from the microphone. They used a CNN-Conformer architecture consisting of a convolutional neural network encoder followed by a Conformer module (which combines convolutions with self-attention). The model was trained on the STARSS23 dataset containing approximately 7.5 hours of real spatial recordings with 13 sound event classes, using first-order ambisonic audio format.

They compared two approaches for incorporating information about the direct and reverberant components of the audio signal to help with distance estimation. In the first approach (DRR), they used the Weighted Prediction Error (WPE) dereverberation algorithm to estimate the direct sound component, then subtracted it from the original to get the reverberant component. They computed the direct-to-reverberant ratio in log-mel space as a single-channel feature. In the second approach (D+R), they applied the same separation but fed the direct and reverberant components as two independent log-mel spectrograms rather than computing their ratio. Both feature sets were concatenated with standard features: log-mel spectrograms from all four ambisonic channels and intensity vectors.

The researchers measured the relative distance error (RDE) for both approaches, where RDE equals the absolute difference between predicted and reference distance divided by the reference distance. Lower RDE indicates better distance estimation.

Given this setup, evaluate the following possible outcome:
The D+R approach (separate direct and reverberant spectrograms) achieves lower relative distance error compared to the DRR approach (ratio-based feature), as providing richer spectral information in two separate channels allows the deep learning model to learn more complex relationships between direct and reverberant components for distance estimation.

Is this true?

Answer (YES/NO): YES